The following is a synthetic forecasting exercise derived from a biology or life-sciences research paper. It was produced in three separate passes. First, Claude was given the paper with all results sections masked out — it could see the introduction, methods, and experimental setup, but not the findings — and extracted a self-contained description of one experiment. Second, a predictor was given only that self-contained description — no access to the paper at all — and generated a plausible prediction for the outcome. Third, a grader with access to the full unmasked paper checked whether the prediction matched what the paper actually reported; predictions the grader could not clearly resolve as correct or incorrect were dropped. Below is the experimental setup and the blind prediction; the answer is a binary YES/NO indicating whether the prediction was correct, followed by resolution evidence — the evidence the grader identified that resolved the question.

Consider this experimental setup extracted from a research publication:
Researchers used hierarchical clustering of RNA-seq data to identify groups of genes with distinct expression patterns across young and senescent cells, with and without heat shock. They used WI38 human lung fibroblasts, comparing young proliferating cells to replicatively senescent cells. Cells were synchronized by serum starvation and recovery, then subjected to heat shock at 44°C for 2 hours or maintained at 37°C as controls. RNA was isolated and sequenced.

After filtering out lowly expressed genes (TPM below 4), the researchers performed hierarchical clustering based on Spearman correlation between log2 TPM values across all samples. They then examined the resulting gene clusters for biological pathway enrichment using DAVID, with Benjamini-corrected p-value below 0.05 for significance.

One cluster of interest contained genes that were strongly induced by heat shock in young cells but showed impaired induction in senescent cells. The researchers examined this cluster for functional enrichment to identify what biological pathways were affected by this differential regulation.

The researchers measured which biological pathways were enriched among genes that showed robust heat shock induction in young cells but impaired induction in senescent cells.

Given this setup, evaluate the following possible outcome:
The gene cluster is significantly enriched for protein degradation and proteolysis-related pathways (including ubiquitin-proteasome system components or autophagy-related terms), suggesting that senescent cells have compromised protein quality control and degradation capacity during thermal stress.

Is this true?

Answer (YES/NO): NO